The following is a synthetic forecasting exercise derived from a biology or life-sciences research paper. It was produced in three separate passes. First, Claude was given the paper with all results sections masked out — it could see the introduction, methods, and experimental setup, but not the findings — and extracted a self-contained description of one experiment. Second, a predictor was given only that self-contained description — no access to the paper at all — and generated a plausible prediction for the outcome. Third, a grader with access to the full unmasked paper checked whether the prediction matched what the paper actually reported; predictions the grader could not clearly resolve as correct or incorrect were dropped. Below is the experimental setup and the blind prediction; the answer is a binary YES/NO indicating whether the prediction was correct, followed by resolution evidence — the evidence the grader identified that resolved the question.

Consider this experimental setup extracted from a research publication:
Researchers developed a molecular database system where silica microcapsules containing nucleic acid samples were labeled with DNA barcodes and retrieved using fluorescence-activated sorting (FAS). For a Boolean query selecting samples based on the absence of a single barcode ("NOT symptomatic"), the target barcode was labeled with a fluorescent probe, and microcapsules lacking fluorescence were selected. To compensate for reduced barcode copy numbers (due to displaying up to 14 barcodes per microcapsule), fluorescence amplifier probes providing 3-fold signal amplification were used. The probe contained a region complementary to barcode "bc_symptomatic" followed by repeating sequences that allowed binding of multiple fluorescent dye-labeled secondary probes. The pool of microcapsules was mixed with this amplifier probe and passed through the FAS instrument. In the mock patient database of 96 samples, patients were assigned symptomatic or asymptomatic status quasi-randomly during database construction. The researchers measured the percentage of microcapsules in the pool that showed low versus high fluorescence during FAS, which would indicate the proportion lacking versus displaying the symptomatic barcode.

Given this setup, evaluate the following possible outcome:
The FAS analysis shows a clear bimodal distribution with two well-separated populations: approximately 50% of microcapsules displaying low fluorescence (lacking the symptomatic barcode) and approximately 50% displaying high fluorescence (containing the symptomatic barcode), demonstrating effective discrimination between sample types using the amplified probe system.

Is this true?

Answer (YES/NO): NO